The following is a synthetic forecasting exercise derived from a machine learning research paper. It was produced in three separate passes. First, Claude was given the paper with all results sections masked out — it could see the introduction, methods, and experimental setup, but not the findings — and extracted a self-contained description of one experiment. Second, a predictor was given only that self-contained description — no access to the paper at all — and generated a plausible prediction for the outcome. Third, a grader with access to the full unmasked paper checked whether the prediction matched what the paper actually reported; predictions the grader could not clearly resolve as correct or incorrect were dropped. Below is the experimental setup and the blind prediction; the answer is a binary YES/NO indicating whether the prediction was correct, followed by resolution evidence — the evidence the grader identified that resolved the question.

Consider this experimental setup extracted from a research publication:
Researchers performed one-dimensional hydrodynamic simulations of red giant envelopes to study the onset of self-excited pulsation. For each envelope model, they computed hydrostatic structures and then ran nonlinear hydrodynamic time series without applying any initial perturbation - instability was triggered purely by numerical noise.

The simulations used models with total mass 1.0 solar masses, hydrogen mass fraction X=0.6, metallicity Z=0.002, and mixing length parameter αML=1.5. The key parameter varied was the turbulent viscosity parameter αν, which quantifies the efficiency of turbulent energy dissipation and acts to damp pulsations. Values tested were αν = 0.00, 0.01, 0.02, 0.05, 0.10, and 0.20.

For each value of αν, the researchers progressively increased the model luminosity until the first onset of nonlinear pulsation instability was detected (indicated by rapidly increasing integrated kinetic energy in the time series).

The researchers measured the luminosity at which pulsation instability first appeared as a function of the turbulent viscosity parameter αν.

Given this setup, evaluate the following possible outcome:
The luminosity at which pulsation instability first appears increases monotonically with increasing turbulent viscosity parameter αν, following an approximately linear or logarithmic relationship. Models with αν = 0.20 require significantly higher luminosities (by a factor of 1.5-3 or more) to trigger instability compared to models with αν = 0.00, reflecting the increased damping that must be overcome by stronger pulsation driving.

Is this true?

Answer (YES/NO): NO